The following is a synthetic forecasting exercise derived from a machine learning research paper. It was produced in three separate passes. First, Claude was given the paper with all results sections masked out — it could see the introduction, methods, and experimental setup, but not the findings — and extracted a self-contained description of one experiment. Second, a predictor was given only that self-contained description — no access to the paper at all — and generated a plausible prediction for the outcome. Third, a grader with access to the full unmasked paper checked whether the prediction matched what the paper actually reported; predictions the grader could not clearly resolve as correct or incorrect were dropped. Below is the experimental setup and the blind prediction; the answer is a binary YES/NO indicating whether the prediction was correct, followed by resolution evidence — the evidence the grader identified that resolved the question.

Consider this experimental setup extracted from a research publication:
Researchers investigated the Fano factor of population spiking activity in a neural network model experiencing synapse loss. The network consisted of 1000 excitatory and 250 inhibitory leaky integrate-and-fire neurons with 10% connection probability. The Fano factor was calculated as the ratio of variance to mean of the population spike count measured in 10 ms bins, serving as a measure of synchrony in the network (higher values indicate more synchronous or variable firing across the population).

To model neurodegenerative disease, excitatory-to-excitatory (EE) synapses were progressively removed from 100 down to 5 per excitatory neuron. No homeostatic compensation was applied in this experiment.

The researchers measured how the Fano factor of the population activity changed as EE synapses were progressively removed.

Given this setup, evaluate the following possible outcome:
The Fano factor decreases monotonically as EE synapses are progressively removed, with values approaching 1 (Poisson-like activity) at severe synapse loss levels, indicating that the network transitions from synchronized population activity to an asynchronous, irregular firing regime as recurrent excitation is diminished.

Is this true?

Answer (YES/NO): NO